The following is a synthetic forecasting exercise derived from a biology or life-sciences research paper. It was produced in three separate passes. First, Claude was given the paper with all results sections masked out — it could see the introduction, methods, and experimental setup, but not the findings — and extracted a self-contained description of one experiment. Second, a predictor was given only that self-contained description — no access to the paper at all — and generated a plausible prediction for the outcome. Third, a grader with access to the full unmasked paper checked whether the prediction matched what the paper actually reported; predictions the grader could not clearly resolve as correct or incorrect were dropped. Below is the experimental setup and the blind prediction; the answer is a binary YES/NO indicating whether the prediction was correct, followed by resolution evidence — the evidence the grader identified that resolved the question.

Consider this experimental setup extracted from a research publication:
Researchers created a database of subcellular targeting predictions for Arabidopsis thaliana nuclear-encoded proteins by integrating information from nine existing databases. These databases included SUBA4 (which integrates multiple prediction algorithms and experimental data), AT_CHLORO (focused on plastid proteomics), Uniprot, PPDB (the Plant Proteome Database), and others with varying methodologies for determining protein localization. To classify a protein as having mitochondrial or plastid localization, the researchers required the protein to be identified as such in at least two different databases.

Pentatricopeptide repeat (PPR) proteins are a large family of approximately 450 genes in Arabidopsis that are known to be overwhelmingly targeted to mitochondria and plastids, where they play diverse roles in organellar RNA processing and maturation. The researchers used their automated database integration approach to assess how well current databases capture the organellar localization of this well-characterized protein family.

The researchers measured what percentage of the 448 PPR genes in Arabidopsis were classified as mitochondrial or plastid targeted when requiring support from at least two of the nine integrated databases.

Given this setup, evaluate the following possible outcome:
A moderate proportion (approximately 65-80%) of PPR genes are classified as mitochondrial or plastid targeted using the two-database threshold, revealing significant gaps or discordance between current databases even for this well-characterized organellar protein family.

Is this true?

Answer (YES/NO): YES